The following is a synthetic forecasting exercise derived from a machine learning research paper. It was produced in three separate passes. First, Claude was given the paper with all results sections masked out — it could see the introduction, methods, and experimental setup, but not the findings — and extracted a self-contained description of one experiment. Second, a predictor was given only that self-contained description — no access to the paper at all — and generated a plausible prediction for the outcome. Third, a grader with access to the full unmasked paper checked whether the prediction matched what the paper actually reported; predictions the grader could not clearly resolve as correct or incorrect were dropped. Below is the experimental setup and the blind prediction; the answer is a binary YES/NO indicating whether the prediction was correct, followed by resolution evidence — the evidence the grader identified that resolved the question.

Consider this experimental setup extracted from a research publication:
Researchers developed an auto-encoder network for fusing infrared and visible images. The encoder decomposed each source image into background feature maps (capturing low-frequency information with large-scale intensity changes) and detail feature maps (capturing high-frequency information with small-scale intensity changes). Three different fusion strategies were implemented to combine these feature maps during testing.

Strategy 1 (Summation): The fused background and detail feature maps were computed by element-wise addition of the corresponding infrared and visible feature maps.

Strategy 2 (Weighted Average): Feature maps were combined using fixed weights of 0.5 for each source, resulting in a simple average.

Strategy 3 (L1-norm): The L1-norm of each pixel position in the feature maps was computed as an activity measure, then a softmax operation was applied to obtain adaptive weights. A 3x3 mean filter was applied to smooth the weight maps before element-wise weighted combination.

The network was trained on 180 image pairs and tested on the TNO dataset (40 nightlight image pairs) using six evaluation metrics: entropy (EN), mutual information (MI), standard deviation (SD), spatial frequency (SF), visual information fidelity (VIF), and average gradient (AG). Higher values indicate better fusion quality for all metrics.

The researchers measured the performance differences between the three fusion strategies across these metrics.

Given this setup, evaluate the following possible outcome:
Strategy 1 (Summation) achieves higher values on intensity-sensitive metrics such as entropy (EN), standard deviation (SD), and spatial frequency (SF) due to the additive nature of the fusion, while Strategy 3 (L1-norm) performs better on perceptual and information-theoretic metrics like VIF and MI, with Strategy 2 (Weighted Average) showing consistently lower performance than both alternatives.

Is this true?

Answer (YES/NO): NO